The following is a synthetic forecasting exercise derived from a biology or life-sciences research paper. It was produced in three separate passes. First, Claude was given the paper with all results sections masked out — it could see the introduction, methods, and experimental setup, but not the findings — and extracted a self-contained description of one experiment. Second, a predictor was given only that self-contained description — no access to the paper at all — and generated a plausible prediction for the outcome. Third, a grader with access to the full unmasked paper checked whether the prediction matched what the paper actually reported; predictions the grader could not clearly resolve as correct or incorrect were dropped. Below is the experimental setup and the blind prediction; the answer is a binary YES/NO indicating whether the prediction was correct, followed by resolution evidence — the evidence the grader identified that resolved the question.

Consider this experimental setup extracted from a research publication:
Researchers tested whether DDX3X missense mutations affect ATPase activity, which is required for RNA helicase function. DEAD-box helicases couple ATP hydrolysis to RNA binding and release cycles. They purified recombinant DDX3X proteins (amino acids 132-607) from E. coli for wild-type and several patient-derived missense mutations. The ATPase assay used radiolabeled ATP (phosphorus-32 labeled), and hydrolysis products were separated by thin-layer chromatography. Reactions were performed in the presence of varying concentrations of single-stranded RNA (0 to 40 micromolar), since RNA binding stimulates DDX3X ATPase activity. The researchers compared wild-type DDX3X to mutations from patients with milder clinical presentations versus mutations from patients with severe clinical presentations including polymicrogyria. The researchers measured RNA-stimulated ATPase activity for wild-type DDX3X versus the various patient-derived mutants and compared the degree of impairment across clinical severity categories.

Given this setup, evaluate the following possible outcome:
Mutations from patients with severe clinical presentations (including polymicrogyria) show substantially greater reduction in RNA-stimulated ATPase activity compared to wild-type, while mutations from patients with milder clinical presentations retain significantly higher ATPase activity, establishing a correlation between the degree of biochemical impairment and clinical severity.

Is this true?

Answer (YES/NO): YES